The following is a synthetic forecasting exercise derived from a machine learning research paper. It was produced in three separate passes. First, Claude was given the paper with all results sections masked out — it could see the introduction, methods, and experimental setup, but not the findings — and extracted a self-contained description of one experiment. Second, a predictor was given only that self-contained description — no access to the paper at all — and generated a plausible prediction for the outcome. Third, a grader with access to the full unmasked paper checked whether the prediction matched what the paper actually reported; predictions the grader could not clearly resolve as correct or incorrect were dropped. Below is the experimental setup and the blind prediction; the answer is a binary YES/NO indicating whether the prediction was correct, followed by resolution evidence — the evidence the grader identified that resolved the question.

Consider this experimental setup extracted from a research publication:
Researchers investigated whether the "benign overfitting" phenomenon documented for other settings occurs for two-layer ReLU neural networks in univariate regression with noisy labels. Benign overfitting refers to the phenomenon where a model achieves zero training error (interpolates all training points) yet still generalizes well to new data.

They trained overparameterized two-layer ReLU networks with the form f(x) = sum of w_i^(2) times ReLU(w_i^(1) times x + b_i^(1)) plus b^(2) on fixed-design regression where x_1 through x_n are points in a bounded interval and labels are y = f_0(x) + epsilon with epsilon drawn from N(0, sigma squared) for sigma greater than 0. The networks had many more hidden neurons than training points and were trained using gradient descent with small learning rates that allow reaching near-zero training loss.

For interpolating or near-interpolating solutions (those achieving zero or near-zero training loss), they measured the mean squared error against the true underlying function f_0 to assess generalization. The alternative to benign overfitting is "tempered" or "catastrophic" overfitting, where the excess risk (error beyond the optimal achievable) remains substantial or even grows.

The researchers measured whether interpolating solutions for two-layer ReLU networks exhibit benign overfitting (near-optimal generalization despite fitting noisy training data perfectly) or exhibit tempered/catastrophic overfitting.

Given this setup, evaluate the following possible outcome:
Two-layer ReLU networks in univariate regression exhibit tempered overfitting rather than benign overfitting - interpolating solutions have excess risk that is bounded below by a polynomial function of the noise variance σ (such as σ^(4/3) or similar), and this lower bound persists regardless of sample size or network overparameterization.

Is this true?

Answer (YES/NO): NO